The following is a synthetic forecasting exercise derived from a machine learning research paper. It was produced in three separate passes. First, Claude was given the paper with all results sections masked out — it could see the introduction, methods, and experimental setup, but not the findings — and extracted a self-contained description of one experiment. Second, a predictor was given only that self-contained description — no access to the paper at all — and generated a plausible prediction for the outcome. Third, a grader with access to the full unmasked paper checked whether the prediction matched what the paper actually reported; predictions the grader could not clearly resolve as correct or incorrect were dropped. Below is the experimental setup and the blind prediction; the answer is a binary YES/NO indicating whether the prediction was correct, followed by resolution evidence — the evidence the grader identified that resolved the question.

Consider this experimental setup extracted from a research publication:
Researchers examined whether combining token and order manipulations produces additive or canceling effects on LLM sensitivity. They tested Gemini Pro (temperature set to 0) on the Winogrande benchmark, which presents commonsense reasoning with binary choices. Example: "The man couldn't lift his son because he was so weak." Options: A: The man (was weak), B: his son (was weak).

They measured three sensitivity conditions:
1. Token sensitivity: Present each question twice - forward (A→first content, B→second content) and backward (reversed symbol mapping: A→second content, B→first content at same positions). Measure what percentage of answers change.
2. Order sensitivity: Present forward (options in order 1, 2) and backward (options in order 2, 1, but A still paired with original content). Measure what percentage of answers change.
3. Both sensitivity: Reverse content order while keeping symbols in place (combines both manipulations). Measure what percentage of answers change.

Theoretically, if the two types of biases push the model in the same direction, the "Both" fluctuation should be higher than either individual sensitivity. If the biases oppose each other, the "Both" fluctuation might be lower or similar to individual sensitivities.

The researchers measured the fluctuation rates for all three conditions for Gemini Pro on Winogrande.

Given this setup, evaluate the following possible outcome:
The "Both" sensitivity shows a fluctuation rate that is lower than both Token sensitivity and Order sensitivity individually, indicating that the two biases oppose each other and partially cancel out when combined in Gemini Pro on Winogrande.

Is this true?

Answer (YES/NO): NO